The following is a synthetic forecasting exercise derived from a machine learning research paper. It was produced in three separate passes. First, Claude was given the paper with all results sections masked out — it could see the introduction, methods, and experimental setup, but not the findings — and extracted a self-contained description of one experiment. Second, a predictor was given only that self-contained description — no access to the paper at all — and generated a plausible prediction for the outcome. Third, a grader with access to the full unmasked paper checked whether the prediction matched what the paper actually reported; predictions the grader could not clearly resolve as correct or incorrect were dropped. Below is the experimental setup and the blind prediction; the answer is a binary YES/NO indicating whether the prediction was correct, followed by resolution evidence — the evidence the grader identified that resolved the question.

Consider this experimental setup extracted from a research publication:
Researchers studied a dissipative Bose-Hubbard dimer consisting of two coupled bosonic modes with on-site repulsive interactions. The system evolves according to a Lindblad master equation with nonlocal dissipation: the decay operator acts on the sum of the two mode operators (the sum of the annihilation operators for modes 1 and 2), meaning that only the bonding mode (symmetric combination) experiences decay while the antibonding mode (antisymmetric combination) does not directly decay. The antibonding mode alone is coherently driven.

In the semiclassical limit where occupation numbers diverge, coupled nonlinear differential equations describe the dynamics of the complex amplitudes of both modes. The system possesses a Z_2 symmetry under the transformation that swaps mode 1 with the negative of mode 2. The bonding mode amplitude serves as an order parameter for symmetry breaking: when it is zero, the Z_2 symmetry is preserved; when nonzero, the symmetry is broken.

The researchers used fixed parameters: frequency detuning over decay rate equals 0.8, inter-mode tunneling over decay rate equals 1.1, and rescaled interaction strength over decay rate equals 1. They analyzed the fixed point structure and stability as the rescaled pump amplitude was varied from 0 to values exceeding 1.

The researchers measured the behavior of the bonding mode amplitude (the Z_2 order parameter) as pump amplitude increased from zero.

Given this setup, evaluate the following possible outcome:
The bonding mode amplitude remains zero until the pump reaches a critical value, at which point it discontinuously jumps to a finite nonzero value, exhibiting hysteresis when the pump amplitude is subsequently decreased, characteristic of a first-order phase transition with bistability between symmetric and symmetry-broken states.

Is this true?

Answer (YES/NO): NO